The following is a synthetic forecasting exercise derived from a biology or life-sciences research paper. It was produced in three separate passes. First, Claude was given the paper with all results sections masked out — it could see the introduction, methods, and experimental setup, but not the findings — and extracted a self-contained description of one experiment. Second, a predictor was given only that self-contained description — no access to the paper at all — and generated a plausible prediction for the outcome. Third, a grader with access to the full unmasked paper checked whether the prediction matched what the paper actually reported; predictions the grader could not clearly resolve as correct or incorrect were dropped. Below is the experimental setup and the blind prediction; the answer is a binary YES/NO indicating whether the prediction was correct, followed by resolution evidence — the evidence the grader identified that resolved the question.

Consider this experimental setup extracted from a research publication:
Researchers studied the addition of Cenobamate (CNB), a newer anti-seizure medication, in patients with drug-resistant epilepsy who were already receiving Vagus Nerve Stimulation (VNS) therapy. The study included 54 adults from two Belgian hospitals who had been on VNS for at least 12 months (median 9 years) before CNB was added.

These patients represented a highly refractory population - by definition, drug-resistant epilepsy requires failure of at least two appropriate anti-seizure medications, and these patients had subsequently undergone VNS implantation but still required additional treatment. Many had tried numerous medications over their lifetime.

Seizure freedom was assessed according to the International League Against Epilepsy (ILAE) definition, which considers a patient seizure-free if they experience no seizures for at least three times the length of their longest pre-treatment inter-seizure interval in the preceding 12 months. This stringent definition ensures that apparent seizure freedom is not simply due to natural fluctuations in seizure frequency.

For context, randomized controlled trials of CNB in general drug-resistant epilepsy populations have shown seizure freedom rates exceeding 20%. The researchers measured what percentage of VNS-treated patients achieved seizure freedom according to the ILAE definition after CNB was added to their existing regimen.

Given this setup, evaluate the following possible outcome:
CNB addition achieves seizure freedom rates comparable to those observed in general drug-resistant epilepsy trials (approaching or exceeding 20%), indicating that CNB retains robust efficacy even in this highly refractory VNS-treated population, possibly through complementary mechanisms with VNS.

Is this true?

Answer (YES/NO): NO